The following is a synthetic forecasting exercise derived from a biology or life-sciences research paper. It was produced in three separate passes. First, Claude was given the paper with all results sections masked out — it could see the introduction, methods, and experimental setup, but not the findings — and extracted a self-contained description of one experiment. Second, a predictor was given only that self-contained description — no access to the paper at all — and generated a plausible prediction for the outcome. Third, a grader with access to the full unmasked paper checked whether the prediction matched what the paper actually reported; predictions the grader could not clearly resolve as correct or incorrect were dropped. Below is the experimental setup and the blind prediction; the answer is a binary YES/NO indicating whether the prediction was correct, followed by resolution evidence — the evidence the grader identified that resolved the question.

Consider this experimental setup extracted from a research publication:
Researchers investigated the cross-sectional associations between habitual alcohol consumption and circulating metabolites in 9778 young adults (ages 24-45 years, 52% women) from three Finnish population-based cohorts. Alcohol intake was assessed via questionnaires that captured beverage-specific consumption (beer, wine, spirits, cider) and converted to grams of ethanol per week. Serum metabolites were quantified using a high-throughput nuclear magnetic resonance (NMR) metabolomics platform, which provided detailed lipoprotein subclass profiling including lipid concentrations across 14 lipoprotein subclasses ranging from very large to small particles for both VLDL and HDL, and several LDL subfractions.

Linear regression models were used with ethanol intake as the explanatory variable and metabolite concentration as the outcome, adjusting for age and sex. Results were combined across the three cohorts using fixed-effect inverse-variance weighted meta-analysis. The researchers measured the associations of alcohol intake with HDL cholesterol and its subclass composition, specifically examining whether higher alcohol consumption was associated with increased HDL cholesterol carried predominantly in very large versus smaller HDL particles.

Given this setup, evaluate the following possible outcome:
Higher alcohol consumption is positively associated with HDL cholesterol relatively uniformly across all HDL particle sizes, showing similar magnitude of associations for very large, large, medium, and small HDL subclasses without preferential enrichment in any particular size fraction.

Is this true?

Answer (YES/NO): NO